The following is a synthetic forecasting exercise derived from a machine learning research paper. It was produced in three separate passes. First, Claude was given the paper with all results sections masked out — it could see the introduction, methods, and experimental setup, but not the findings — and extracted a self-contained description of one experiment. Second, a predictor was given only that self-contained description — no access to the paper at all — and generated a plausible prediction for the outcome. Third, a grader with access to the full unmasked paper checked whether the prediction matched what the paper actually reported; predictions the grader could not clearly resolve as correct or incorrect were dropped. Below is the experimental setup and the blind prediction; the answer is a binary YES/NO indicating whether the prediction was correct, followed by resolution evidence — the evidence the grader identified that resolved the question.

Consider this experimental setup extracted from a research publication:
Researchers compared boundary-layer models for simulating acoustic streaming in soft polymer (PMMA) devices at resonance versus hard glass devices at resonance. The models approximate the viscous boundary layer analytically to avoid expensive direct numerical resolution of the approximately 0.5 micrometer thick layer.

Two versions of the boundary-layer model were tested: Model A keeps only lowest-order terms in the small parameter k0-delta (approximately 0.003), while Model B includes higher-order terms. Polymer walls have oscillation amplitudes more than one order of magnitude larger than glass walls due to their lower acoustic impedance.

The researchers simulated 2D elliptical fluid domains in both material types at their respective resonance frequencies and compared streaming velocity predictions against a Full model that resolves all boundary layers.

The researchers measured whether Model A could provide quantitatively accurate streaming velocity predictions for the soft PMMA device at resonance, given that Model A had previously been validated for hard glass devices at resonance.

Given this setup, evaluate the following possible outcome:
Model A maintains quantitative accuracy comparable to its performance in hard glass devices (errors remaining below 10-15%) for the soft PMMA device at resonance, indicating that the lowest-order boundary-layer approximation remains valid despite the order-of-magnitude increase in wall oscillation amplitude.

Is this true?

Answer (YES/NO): NO